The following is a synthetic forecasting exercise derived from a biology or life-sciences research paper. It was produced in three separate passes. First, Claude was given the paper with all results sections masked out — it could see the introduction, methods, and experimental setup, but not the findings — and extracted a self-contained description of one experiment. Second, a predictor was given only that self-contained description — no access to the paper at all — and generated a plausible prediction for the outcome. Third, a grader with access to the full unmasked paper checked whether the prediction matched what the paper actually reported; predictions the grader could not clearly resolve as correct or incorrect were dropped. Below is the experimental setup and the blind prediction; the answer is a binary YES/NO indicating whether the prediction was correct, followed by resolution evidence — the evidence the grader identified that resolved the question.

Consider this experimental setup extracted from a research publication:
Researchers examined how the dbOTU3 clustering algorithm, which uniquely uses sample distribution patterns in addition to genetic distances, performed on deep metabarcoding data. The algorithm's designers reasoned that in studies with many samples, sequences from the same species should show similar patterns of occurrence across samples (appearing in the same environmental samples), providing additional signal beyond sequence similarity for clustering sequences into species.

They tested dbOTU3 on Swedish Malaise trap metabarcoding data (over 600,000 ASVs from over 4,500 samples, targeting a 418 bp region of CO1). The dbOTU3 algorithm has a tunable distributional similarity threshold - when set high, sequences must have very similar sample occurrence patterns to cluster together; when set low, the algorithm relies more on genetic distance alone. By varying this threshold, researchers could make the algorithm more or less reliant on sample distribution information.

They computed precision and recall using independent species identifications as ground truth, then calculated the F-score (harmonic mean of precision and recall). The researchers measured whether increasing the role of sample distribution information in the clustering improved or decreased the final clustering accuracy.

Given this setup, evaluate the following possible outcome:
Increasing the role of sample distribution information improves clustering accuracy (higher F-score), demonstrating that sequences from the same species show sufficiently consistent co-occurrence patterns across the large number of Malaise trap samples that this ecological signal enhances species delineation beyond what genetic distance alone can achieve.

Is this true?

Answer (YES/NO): NO